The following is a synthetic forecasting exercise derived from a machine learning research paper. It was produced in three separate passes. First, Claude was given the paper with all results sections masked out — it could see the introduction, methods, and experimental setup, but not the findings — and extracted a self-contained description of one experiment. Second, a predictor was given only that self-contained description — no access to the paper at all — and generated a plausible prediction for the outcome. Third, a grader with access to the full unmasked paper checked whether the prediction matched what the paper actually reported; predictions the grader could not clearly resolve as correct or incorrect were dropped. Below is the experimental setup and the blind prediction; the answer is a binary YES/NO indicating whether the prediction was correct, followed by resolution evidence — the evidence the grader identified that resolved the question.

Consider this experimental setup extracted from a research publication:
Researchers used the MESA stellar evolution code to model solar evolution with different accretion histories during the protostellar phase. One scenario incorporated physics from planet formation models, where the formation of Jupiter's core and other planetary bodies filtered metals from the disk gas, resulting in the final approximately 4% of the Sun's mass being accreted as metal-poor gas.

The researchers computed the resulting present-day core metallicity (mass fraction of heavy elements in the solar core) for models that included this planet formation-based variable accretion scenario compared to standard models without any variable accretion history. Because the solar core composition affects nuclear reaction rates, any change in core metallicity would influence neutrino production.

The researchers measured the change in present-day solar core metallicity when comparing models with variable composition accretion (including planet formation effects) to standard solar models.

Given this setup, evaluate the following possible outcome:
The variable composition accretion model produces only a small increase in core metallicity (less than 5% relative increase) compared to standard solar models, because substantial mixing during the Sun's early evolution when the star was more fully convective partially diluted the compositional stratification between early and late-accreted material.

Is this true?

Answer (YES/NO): NO